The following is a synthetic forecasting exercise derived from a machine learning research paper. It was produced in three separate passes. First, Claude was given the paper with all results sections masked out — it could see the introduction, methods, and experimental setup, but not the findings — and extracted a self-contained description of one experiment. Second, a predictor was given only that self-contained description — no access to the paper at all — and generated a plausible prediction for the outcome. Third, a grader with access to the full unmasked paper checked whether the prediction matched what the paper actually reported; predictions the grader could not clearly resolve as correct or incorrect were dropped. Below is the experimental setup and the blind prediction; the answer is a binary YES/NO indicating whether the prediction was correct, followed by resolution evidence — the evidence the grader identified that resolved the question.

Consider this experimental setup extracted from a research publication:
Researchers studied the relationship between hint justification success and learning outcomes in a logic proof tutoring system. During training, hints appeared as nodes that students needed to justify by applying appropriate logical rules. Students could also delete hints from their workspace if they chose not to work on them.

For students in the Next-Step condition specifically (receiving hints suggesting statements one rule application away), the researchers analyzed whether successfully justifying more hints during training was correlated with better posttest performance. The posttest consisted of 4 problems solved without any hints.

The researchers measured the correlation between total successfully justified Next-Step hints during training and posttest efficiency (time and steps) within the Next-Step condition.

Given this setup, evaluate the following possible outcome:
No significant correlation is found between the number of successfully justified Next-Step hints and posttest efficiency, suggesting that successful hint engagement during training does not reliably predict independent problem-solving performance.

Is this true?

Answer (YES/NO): YES